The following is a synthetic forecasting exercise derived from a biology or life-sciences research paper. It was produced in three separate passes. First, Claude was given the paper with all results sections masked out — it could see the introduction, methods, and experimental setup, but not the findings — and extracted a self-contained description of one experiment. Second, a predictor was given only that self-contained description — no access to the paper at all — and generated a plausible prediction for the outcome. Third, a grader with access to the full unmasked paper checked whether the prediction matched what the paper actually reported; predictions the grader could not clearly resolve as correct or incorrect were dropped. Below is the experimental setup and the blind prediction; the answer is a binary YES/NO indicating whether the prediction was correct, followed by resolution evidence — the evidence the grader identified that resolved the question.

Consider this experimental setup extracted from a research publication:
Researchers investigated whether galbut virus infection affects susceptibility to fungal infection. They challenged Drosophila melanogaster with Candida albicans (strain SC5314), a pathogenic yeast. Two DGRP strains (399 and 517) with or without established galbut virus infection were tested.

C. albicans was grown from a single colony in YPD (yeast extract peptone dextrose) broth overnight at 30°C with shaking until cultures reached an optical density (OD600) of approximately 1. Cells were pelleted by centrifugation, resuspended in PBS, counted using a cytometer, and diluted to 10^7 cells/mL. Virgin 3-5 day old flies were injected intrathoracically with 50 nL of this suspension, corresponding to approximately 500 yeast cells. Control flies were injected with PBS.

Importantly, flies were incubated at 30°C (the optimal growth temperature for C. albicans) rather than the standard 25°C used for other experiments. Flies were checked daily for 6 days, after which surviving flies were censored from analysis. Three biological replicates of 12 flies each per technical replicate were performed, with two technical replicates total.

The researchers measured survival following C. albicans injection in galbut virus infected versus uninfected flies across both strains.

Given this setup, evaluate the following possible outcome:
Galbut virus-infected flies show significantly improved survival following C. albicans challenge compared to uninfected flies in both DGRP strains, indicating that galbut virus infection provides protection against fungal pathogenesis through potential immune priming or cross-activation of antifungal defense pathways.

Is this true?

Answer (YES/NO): NO